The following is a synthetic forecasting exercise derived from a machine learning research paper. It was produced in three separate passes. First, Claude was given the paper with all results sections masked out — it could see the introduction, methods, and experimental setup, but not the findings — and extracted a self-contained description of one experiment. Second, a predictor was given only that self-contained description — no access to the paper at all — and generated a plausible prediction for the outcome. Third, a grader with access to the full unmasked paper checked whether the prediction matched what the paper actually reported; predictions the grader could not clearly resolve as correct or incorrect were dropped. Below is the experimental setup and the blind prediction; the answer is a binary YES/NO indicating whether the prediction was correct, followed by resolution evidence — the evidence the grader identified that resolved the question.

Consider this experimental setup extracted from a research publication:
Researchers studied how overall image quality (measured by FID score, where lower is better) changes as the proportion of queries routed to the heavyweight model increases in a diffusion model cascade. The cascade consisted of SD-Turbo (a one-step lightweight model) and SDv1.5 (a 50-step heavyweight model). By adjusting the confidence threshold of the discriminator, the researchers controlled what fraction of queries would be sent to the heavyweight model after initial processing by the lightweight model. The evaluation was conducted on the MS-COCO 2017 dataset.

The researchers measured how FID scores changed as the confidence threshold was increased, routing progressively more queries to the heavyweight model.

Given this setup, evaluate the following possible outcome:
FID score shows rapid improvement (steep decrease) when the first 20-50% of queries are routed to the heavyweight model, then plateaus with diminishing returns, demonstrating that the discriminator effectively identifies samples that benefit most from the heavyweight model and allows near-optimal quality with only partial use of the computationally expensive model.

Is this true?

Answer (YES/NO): NO